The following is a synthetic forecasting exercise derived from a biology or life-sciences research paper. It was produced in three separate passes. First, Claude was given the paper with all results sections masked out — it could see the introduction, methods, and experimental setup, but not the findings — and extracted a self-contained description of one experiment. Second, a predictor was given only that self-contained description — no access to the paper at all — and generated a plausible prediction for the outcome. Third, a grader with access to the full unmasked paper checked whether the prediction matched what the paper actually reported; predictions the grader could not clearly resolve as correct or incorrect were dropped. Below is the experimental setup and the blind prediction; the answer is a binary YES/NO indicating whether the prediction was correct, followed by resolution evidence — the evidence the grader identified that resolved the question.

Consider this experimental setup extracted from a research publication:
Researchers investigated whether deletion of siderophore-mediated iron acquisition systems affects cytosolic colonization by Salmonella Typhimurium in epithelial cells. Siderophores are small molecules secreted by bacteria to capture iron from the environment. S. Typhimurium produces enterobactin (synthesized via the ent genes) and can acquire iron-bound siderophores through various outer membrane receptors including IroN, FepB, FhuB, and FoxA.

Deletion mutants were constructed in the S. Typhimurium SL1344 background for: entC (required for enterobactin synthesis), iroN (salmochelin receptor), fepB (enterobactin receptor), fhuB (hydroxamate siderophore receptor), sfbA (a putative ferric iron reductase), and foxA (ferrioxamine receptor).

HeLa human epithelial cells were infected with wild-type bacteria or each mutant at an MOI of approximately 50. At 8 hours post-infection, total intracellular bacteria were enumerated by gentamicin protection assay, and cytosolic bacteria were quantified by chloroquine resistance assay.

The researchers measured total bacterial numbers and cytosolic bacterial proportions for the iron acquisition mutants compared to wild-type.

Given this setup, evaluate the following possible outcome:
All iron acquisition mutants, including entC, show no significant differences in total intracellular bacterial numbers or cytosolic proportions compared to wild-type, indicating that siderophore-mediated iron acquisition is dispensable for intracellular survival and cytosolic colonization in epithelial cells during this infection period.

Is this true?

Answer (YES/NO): NO